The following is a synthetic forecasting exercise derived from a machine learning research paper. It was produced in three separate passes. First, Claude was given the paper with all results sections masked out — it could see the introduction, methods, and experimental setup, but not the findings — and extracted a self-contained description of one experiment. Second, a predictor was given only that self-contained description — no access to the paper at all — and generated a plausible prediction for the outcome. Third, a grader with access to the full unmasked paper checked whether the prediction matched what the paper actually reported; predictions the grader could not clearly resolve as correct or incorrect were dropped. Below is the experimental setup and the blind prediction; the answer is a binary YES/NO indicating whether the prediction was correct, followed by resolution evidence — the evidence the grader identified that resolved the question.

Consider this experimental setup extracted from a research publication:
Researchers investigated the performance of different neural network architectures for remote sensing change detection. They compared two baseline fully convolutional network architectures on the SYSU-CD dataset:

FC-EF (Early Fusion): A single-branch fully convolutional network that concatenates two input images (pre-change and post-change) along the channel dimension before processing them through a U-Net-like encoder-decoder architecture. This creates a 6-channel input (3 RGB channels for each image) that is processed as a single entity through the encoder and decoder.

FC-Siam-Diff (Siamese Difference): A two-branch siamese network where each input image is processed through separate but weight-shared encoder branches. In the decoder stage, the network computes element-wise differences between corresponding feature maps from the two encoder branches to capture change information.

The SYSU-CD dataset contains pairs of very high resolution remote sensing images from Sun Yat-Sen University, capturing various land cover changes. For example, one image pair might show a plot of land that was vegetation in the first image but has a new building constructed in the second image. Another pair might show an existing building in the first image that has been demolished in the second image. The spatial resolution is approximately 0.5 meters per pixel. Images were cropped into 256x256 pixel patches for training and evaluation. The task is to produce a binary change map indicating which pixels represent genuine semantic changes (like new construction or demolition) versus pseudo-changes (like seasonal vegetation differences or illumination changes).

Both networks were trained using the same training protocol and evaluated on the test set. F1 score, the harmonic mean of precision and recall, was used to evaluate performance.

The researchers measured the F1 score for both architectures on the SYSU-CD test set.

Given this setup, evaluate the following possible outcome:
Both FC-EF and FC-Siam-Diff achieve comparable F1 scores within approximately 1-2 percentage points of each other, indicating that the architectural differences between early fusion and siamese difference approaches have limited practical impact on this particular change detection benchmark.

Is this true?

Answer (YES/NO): NO